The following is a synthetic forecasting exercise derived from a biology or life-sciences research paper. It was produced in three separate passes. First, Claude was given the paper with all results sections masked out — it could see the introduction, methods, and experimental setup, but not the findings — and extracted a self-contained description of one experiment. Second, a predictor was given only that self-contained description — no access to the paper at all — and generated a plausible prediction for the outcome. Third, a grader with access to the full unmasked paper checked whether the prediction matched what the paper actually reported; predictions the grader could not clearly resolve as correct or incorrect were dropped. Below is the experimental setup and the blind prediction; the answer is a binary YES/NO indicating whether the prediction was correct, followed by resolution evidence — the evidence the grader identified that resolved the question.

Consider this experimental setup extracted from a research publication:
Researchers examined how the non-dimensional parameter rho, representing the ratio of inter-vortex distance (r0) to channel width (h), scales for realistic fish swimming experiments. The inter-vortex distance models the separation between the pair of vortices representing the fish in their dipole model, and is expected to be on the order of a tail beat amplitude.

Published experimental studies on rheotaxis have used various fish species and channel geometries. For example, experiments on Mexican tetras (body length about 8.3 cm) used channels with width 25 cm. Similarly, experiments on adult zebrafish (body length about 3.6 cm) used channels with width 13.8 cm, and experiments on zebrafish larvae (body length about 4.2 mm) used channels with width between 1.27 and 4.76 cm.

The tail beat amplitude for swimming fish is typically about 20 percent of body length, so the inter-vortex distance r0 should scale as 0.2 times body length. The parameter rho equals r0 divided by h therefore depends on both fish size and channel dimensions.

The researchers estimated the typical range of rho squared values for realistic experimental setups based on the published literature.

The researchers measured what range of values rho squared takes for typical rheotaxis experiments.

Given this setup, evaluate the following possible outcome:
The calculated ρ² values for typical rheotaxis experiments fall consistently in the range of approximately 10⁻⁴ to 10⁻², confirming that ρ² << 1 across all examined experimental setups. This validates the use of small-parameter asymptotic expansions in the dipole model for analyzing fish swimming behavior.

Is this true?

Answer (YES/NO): YES